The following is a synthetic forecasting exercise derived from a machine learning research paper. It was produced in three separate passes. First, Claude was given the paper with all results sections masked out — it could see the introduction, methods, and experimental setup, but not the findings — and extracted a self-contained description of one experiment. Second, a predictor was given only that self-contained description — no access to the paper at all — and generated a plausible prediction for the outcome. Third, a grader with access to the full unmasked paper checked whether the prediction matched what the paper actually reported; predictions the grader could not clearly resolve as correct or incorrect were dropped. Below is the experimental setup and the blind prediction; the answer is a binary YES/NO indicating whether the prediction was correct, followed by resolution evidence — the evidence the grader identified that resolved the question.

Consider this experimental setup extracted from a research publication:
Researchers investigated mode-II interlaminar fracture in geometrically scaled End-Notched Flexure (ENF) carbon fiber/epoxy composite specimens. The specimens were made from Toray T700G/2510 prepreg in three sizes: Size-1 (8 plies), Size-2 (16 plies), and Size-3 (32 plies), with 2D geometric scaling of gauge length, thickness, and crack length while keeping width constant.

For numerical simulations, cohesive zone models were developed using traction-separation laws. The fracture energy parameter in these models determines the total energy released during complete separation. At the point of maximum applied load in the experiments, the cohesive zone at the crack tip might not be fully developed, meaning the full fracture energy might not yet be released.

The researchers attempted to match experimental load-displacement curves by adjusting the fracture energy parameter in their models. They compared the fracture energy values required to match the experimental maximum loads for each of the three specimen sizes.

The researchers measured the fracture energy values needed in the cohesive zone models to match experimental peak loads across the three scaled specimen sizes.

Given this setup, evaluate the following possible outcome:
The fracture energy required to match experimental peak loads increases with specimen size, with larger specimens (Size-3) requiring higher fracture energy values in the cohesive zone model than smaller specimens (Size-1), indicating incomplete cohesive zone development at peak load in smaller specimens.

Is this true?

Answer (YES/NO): YES